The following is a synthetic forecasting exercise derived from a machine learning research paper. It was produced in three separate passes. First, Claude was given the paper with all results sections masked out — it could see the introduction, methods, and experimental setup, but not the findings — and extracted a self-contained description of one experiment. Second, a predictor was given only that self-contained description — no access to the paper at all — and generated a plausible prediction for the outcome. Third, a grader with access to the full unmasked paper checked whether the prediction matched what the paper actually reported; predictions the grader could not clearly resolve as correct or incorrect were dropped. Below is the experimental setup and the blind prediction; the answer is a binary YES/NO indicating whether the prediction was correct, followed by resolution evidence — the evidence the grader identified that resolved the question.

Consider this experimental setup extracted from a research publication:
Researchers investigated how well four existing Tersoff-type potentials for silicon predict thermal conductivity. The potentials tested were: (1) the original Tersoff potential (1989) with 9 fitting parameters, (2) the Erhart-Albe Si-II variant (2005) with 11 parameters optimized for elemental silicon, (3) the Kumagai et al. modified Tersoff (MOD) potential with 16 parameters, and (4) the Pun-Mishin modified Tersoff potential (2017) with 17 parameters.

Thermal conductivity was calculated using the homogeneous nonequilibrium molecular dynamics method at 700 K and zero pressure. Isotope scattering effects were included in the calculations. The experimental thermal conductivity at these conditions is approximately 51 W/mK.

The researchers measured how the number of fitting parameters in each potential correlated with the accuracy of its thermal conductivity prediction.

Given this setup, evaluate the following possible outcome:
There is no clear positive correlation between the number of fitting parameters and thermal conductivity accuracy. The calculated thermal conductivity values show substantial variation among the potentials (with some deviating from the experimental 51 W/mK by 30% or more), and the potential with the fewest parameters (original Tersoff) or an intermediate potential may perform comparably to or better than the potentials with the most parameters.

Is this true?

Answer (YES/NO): YES